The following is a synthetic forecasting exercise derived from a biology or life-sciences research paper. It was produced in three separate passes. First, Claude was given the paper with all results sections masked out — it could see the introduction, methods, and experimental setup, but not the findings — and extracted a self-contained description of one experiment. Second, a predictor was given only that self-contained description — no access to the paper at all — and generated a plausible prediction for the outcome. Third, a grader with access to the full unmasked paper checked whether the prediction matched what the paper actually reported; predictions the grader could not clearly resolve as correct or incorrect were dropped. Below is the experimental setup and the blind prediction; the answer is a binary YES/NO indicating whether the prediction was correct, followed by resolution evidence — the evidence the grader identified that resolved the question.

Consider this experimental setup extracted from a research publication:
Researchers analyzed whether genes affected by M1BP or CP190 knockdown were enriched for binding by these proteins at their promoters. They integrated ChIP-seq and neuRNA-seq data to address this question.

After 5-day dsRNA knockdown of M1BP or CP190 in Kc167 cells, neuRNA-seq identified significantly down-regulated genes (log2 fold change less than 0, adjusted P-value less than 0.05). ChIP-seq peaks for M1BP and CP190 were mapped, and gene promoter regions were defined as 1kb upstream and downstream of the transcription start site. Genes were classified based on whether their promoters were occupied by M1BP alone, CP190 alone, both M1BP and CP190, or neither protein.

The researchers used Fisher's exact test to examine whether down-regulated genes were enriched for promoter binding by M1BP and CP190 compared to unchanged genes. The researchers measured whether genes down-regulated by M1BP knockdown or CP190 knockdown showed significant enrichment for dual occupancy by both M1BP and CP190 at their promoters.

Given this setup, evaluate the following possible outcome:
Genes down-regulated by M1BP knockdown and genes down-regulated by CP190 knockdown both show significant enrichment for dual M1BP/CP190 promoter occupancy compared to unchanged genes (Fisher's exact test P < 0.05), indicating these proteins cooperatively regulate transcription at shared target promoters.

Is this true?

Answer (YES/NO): YES